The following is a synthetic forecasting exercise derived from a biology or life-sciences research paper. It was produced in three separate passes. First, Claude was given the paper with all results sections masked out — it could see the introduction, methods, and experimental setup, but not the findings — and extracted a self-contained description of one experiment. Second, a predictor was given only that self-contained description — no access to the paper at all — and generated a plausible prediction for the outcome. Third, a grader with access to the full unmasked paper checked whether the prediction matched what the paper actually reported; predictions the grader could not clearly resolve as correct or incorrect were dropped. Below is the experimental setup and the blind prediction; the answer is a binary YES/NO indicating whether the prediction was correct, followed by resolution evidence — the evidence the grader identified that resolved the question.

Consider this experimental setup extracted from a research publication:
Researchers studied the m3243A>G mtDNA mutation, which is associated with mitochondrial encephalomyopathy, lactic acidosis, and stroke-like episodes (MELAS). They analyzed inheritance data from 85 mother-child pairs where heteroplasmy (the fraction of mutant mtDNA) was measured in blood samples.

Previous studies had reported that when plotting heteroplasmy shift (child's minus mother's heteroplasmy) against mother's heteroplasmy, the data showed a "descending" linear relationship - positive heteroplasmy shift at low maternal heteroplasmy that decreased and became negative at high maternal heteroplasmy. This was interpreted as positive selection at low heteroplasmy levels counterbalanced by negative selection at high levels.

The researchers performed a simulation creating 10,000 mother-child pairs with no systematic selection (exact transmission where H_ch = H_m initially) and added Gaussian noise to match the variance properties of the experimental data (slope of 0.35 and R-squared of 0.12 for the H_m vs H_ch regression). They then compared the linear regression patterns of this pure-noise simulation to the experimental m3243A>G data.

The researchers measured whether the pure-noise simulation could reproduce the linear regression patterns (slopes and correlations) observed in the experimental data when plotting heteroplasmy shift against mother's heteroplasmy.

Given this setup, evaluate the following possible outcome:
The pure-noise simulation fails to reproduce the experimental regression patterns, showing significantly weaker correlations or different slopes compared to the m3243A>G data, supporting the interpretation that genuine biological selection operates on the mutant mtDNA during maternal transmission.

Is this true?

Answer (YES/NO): NO